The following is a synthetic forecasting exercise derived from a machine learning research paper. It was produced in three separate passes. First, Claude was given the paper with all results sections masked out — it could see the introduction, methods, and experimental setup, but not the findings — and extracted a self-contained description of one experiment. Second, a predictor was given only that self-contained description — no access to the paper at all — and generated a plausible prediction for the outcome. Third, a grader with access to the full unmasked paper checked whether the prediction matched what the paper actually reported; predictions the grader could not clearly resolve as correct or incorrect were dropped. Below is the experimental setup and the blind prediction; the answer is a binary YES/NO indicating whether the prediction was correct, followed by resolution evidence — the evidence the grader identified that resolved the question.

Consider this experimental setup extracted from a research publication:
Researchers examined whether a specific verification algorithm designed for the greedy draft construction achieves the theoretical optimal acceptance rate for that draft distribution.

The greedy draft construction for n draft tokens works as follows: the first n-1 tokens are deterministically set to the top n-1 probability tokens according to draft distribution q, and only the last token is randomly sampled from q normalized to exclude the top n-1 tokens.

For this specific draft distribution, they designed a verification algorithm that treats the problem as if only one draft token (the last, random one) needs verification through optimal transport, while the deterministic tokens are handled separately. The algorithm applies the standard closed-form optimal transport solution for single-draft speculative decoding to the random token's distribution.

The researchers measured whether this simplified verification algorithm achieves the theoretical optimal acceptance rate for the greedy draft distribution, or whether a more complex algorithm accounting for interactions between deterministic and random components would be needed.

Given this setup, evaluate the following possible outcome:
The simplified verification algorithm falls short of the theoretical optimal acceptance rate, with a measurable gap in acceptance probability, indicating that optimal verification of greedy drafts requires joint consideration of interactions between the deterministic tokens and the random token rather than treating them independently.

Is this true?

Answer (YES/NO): NO